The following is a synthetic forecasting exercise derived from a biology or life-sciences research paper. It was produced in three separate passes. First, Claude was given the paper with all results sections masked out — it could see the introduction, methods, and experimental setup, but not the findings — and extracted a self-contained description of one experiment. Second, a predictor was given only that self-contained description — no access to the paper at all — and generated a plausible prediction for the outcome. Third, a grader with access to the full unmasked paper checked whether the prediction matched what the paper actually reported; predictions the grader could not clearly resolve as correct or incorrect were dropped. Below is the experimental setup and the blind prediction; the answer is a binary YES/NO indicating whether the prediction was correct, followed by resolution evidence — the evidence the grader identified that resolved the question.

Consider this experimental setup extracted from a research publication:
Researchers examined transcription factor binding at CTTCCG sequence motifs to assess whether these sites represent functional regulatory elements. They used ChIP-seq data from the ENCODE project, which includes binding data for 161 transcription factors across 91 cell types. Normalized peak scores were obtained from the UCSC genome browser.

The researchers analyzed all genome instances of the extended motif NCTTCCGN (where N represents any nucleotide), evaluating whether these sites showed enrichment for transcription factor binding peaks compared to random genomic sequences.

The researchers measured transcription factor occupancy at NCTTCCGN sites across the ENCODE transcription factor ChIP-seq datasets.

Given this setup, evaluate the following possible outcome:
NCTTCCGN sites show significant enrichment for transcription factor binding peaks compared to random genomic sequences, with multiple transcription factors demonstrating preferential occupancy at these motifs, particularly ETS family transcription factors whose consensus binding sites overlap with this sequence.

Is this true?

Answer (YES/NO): YES